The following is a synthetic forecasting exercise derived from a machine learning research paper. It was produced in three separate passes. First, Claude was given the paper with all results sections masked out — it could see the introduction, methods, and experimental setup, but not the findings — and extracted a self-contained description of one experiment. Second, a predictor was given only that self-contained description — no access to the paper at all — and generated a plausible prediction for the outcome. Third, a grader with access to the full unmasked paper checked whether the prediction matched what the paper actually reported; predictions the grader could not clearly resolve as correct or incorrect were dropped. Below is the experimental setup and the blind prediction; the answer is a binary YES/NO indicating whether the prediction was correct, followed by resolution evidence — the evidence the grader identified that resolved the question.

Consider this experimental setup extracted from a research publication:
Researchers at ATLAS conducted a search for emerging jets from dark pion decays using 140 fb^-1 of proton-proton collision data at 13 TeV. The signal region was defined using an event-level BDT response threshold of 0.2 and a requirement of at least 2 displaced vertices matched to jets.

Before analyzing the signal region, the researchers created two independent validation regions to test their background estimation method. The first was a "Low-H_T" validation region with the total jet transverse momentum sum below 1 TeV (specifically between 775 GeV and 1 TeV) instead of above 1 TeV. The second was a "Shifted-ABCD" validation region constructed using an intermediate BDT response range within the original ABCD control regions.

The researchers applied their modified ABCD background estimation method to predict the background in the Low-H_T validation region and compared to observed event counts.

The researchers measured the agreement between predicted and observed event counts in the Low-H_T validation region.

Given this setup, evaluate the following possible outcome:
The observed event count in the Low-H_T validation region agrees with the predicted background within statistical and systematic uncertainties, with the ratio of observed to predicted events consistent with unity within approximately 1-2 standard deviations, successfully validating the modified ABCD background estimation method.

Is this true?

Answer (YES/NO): YES